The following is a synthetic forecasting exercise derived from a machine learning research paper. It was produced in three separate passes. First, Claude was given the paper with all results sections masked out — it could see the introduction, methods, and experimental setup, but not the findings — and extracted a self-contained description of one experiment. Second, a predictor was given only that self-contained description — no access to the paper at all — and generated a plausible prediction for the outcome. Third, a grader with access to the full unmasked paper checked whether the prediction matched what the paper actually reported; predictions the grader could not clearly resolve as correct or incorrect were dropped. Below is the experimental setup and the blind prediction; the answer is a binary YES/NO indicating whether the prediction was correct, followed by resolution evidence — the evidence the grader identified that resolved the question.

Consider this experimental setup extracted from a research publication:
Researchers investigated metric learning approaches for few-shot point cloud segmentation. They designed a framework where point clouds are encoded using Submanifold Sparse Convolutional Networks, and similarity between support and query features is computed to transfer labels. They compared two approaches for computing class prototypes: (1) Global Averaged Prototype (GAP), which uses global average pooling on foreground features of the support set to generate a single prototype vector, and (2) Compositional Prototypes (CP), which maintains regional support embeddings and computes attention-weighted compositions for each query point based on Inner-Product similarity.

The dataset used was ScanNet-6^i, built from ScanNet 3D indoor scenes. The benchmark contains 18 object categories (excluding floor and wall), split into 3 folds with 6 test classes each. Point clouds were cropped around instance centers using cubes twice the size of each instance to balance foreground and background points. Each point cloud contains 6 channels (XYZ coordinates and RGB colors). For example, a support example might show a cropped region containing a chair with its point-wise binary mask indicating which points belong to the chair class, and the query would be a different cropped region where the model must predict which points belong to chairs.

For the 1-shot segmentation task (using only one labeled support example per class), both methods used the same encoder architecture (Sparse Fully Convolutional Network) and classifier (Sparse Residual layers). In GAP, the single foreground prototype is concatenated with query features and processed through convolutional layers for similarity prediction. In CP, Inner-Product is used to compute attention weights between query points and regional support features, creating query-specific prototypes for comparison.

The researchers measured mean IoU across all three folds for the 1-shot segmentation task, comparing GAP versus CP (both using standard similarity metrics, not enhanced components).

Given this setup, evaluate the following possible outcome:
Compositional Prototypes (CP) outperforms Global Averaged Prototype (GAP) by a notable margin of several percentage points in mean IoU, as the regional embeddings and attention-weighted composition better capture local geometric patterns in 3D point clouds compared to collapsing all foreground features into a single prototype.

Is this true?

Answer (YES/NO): NO